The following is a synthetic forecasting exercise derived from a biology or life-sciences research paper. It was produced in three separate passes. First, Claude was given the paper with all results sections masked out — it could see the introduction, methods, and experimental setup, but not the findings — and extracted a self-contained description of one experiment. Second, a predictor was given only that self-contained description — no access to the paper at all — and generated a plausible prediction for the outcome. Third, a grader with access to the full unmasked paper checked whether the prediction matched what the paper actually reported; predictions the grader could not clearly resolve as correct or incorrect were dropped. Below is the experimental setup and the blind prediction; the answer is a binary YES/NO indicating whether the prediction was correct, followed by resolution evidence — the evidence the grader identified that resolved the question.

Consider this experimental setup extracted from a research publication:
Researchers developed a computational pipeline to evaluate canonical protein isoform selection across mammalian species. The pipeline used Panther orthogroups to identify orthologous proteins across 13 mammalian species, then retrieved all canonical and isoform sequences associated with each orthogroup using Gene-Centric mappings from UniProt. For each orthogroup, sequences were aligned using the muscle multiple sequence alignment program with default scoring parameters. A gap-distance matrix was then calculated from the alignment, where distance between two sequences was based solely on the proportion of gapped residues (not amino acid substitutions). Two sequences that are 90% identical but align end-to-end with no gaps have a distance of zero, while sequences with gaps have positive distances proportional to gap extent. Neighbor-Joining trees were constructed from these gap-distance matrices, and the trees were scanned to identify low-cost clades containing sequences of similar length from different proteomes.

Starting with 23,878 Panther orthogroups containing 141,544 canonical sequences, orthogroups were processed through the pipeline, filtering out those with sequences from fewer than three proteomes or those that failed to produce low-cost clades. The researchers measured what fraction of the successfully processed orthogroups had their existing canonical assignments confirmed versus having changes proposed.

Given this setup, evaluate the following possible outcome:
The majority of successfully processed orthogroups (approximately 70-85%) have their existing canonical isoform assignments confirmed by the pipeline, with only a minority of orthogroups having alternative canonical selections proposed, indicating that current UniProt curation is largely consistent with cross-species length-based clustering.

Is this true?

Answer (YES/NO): YES